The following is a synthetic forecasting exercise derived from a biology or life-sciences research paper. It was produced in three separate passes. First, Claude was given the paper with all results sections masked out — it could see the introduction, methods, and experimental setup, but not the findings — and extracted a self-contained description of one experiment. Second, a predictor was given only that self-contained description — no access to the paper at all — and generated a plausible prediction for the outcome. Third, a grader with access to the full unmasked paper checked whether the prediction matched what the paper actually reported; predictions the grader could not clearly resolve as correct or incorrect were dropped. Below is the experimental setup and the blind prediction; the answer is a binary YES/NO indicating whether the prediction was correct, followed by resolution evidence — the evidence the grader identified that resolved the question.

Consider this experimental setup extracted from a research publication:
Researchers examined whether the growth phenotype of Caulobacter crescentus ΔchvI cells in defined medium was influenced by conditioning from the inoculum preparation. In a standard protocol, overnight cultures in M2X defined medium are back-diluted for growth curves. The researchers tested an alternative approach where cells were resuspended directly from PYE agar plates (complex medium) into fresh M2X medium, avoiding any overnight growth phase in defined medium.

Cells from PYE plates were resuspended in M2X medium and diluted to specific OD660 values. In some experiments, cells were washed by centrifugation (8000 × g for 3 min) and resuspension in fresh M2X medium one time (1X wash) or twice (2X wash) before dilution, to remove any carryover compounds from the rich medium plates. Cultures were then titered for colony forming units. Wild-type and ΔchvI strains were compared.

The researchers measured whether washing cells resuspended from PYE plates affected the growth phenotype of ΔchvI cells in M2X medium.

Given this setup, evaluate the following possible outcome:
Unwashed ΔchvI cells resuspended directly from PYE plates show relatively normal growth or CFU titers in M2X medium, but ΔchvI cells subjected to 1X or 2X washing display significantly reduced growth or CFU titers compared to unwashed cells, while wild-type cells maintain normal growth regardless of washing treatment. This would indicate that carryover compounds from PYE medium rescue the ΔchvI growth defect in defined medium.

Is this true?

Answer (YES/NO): NO